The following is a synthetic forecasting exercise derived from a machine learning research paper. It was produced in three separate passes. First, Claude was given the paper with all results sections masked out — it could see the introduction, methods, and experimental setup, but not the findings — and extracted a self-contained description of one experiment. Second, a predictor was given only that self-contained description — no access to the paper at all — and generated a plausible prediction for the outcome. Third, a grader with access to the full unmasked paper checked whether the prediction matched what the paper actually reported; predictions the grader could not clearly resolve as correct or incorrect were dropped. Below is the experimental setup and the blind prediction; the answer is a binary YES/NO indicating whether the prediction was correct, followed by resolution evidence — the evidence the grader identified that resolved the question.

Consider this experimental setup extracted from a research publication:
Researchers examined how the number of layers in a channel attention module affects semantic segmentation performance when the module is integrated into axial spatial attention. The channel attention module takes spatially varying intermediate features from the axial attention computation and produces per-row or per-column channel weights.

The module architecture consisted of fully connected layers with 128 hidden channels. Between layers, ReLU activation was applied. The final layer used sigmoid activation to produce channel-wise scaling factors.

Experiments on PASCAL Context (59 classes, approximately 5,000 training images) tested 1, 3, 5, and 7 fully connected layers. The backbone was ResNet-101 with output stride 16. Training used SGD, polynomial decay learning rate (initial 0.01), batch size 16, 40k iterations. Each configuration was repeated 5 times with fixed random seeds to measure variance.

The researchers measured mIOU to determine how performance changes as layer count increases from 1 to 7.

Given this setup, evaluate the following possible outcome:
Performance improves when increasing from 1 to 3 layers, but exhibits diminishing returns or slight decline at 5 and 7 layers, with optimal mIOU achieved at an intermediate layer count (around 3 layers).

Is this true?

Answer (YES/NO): NO